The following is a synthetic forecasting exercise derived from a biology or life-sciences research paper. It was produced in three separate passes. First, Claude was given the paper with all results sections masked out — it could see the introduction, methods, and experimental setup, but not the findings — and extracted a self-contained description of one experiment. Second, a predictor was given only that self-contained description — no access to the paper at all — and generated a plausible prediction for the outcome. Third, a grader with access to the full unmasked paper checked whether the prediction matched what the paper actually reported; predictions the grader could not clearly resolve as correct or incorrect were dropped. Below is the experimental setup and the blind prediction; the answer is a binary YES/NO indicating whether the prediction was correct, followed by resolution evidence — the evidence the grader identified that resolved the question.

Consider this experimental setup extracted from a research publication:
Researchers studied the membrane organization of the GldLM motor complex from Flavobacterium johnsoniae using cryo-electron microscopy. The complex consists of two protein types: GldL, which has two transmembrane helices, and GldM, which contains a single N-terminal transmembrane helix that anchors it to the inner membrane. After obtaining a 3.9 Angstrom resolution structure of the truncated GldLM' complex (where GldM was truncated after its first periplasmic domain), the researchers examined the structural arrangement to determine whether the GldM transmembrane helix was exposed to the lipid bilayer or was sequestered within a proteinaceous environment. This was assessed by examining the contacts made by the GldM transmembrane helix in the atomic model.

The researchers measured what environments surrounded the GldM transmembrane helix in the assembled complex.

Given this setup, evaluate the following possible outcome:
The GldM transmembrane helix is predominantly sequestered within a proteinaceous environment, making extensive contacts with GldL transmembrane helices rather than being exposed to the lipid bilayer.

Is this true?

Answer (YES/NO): YES